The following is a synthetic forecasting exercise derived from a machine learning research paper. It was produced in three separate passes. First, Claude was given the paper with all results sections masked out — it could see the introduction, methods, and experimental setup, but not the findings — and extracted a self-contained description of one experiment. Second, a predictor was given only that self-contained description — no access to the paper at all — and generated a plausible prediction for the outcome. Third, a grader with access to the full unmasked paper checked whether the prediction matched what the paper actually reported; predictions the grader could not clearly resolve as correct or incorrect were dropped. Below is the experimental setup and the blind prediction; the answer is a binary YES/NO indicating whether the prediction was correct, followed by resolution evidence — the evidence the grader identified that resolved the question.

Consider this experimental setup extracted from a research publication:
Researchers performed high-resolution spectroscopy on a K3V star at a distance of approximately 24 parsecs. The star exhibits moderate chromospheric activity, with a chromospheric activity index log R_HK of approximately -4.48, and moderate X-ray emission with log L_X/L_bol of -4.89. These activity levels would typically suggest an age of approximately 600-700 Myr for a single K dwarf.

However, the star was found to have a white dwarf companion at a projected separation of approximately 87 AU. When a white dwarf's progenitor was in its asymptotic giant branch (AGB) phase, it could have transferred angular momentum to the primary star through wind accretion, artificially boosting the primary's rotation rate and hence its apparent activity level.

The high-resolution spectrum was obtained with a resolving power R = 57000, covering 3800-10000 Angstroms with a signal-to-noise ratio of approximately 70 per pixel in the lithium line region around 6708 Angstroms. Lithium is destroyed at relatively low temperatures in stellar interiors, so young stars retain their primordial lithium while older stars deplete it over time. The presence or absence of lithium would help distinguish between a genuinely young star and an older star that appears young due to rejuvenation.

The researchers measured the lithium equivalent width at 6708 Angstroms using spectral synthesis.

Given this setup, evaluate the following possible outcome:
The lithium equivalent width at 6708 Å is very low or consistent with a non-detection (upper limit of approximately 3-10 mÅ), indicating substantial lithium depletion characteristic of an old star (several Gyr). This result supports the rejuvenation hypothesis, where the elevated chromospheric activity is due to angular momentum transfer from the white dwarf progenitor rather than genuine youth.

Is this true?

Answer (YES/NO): YES